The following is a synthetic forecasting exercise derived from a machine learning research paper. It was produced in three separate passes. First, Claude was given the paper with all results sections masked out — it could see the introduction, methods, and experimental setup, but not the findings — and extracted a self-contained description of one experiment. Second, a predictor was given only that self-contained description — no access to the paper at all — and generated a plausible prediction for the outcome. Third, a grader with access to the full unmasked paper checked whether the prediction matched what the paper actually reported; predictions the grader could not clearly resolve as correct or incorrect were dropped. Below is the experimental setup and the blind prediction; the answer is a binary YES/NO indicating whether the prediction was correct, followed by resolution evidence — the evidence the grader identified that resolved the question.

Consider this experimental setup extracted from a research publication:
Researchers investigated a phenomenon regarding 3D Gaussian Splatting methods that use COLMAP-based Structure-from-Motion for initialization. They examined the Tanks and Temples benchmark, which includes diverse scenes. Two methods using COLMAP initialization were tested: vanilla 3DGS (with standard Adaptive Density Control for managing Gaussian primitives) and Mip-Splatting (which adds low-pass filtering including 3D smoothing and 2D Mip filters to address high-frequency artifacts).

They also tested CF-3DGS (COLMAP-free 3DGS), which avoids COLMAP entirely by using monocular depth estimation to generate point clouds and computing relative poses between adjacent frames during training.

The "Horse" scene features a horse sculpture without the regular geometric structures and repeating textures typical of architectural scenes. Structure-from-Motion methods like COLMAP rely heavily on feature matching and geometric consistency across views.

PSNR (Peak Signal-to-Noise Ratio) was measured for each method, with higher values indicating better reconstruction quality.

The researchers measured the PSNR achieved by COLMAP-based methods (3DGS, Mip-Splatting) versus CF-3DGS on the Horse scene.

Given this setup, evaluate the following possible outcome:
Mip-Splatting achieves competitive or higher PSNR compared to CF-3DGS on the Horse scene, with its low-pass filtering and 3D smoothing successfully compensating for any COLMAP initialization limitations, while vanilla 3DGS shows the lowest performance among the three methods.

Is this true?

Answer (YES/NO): NO